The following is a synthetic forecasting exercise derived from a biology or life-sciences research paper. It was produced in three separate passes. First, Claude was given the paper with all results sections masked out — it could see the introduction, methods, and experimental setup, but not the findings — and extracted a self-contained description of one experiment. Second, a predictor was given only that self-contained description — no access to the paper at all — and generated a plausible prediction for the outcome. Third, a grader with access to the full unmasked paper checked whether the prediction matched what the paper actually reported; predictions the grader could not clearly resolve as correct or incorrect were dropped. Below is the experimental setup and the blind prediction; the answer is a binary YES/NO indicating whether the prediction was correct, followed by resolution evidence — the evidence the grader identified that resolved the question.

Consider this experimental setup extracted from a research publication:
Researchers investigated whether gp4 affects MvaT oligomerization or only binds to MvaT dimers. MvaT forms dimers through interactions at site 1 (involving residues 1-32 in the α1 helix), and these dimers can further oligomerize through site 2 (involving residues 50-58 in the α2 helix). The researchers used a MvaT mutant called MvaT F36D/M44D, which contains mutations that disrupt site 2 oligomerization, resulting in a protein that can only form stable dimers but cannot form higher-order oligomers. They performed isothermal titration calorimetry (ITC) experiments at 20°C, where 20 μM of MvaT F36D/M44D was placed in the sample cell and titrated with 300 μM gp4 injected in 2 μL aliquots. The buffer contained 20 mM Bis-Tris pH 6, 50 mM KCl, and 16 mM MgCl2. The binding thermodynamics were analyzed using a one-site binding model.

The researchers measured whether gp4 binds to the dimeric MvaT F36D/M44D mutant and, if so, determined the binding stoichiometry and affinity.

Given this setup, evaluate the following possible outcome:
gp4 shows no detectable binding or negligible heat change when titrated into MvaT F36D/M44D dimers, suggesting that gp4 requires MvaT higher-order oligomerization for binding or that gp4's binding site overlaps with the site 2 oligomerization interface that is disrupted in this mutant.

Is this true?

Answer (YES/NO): NO